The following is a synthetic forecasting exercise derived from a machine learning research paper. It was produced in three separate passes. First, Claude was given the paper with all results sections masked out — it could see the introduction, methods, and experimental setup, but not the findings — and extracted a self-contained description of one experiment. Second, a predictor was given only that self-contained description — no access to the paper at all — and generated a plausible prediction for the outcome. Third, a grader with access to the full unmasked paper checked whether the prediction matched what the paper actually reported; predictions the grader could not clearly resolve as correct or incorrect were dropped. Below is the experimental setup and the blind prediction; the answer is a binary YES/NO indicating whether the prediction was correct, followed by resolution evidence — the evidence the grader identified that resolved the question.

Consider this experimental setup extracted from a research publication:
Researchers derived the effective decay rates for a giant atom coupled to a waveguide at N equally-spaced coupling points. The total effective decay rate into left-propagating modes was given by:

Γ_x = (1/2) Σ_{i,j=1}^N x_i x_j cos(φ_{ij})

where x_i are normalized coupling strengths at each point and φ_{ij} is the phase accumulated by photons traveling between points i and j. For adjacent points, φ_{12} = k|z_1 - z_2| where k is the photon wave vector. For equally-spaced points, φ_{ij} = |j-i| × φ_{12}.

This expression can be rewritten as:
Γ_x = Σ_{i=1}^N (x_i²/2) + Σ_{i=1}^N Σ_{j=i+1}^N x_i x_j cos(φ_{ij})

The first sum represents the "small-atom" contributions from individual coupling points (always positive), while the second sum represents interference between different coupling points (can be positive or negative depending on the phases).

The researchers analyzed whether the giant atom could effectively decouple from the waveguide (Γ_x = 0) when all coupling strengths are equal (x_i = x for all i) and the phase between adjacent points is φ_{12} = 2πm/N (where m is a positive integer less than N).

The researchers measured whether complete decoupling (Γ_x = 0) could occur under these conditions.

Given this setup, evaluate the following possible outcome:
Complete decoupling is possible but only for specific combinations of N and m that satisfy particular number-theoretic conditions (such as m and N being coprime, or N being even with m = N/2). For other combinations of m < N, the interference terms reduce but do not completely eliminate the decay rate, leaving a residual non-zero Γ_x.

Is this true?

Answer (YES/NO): NO